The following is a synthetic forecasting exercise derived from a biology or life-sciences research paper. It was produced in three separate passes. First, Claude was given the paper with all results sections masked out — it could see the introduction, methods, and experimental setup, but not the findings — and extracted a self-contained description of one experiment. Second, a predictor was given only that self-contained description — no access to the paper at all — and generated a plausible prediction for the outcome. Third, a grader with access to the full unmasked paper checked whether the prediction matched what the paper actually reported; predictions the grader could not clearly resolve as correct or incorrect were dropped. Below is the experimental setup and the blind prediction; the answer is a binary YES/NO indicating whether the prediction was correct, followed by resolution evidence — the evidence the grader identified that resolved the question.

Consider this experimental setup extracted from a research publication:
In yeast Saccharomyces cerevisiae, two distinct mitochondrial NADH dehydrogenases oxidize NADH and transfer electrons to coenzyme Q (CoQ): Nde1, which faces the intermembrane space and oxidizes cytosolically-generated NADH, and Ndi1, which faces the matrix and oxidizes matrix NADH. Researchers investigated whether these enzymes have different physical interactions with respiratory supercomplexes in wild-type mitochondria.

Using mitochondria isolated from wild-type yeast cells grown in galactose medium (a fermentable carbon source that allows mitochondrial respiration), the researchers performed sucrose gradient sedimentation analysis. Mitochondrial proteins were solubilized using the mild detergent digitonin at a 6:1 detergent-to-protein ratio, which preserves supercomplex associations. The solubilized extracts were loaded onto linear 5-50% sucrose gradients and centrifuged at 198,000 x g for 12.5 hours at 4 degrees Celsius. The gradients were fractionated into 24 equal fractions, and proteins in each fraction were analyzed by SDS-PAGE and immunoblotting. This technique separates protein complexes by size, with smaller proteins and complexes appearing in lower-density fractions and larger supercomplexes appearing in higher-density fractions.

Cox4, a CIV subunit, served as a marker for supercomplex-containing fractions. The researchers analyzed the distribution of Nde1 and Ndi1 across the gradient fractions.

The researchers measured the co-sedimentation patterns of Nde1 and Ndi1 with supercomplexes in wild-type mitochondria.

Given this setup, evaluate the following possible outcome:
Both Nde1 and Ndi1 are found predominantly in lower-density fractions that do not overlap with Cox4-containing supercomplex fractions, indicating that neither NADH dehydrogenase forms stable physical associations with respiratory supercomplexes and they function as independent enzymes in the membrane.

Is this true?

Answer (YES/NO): NO